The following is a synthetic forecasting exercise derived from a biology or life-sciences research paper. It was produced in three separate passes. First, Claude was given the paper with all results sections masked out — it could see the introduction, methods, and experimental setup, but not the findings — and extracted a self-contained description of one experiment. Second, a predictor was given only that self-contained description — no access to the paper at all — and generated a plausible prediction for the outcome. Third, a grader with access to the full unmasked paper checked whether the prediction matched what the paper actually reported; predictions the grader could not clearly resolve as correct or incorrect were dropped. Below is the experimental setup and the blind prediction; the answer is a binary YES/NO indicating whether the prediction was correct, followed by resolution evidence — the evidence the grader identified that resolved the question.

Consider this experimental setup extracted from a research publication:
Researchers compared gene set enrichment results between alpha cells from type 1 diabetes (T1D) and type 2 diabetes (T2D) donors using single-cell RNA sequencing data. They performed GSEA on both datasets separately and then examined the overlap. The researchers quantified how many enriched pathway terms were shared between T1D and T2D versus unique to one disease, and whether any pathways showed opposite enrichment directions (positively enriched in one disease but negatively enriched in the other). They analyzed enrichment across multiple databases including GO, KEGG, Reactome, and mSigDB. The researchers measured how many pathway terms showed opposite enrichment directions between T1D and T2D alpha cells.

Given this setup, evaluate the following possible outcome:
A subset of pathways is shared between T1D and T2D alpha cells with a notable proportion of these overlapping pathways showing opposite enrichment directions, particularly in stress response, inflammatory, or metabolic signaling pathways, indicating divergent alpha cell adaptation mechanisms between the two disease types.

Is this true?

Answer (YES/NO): YES